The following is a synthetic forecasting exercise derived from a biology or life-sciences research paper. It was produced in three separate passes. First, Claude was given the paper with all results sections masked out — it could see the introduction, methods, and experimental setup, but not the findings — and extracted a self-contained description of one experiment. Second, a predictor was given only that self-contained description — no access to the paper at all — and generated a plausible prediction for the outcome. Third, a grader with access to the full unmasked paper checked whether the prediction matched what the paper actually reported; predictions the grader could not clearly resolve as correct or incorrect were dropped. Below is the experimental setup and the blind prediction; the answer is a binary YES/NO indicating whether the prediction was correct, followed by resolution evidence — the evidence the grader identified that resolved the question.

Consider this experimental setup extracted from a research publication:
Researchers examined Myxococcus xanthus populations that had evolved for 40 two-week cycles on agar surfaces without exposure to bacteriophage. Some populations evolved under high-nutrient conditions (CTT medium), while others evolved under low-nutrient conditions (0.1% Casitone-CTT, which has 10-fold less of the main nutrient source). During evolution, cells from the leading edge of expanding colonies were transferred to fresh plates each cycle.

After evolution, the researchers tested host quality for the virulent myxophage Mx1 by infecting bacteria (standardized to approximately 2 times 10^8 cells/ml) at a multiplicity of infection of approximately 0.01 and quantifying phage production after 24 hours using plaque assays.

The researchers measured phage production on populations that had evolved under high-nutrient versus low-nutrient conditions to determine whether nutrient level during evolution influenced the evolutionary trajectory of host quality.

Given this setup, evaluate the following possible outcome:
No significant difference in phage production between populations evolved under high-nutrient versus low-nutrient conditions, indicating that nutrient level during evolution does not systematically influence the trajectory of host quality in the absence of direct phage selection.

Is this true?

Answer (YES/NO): YES